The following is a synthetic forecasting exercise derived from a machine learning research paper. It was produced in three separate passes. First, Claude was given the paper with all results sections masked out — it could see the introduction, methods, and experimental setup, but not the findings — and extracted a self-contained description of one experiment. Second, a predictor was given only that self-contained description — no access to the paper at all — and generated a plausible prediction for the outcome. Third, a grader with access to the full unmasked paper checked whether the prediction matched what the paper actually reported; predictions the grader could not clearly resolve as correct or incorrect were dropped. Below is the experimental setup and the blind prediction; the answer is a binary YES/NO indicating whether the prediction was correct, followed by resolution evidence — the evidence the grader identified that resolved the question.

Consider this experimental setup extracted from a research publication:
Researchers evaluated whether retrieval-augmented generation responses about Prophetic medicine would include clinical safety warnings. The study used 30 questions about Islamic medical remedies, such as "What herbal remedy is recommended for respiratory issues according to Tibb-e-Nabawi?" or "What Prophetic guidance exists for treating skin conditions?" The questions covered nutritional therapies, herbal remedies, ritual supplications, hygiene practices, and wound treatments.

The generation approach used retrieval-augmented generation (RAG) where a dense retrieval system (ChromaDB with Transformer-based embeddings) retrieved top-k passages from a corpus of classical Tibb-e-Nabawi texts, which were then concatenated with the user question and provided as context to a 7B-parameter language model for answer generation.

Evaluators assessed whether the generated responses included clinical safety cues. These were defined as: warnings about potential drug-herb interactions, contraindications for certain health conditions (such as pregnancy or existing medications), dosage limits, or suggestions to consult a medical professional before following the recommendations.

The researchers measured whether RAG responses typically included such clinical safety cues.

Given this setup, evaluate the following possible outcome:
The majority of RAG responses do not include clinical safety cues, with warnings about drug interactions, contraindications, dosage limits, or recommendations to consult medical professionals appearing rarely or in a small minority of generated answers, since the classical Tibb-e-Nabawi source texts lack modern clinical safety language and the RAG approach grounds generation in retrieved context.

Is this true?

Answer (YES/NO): YES